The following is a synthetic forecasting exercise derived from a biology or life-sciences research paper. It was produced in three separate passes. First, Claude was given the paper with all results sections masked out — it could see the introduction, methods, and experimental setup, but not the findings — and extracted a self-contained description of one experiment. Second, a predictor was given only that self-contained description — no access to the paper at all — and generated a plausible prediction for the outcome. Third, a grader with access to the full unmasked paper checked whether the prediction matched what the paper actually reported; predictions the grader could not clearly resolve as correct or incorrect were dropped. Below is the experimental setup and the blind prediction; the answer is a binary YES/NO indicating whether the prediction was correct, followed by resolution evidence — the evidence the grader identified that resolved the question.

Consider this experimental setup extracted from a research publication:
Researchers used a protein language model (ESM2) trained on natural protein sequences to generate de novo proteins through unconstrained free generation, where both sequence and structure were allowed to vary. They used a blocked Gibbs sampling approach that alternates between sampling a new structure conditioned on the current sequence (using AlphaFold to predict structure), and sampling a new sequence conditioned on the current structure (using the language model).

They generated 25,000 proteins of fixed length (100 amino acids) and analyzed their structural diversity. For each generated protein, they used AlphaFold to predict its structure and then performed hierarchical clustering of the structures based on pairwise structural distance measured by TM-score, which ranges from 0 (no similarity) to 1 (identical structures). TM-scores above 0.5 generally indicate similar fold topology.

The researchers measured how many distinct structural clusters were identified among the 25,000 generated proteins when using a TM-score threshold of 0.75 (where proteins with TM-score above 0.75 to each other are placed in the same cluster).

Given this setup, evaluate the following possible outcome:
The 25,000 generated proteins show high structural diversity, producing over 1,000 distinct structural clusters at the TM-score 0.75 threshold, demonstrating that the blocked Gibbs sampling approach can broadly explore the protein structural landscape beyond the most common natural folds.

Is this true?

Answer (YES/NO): YES